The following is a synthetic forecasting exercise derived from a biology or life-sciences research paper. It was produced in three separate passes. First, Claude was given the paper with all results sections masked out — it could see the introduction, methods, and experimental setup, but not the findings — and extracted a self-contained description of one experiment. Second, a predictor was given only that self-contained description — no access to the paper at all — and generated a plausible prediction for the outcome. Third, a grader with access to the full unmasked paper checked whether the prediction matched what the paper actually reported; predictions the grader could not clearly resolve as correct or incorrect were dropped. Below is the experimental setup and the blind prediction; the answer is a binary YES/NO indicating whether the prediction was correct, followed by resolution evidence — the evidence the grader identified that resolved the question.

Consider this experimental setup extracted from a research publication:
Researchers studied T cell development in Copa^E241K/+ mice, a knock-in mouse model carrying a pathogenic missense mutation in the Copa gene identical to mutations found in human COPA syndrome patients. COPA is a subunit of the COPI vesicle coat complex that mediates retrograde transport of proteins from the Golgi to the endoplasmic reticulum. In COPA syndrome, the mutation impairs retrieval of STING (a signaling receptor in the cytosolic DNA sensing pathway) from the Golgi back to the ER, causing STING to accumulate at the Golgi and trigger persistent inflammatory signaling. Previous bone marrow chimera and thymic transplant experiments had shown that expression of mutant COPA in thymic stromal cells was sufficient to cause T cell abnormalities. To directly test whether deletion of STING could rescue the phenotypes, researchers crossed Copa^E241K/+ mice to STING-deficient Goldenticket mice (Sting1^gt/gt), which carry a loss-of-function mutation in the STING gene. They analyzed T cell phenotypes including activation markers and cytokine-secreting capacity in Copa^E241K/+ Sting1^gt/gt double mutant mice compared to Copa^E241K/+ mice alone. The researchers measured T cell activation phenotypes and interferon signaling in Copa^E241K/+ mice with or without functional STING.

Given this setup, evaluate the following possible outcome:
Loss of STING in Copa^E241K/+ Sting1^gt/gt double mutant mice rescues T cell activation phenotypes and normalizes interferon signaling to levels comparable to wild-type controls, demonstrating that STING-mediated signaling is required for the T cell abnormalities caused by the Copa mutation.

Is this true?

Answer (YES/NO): YES